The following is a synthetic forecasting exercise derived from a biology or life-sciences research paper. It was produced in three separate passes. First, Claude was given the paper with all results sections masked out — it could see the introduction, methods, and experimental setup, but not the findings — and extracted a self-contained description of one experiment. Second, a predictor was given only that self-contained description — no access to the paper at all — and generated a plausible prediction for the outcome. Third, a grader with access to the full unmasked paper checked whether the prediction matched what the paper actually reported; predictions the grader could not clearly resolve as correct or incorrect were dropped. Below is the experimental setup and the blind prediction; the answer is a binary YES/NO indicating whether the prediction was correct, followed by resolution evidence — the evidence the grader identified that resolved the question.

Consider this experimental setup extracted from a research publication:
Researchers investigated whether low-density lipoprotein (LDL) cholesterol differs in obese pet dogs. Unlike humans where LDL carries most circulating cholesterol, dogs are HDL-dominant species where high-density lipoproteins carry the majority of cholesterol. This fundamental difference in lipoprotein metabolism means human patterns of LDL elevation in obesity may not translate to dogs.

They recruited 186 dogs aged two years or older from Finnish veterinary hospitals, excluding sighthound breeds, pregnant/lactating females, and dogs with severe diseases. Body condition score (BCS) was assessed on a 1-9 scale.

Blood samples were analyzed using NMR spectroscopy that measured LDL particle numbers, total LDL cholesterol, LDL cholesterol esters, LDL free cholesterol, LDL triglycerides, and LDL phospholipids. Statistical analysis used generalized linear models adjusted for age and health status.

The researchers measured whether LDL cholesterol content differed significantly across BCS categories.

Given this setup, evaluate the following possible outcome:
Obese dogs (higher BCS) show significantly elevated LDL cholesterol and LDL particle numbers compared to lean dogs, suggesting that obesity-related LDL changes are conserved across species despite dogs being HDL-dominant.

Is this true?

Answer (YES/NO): NO